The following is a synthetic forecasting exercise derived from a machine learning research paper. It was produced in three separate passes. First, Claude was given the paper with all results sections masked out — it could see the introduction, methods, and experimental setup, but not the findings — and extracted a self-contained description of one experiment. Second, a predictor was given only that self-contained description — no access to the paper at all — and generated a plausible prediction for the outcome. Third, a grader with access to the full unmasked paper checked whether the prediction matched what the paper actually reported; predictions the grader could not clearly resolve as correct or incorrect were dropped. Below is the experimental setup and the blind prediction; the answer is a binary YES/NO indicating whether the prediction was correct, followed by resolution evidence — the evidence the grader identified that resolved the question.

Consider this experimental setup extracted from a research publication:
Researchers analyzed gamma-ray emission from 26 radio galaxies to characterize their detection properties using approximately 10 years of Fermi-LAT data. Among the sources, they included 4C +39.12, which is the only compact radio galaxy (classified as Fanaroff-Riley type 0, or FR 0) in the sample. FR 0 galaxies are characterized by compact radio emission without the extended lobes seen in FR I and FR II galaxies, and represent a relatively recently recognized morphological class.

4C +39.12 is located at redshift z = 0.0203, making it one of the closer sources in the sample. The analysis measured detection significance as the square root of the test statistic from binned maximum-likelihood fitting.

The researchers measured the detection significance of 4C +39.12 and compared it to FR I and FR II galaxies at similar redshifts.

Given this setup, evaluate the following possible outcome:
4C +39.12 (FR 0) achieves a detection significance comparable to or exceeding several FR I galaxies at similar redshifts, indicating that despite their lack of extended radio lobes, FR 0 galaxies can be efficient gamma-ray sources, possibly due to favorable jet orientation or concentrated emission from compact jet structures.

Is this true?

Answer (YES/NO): NO